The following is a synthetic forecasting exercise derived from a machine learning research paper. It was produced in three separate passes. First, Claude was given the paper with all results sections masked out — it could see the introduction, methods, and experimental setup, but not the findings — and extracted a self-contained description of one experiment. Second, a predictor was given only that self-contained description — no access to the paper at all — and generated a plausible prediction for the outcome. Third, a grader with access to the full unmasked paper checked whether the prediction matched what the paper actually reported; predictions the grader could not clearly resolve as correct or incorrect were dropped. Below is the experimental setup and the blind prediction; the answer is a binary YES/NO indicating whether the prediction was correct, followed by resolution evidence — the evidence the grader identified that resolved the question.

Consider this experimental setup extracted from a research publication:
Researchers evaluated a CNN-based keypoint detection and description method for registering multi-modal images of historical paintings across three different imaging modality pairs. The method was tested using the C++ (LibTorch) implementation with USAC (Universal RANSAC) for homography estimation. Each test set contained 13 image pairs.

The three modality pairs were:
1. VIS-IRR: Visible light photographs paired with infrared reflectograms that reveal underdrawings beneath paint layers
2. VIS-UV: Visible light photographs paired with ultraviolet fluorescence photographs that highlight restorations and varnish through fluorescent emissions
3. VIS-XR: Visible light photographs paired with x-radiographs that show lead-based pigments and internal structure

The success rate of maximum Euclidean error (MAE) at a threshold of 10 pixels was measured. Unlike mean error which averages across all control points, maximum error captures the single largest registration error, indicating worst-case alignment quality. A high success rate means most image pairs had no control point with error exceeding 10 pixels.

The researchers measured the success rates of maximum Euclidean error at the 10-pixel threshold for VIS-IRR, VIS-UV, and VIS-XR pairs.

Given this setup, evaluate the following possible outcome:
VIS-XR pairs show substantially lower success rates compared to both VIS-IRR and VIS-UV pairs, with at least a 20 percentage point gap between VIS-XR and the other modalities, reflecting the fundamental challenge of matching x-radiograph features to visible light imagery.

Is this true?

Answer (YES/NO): NO